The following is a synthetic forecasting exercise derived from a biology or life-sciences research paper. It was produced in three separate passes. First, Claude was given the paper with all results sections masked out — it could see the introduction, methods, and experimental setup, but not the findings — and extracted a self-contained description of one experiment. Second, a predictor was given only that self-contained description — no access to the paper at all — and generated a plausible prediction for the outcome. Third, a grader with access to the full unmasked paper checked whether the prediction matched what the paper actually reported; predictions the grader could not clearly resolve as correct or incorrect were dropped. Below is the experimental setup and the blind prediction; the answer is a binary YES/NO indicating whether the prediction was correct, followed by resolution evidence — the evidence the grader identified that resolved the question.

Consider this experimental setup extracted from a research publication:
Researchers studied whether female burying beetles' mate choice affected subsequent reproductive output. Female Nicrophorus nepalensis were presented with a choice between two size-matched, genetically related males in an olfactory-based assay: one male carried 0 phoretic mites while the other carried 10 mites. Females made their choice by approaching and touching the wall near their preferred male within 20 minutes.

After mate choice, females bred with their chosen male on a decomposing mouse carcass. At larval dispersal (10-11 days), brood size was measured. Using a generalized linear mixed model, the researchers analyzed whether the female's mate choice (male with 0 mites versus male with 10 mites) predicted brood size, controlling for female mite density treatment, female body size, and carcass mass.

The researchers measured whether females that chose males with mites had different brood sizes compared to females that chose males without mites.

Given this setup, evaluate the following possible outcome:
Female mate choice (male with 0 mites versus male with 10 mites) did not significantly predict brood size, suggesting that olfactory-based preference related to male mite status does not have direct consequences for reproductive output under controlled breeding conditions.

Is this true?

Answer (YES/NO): YES